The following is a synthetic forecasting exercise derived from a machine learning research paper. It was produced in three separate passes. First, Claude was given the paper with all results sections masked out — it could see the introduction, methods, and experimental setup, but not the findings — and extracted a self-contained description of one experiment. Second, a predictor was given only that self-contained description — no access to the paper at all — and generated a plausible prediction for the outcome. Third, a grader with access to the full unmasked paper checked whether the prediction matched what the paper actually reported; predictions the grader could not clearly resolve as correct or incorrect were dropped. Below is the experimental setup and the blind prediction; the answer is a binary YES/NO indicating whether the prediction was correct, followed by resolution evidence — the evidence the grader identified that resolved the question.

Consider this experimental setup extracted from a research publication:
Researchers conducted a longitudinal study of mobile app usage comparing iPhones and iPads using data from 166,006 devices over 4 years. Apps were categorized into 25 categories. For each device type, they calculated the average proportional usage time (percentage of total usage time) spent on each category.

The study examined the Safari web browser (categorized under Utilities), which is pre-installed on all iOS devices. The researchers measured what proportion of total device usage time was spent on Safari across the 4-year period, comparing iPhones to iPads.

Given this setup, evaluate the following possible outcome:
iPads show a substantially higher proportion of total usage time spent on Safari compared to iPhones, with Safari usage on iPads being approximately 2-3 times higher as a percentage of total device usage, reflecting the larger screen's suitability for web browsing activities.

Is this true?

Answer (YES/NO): YES